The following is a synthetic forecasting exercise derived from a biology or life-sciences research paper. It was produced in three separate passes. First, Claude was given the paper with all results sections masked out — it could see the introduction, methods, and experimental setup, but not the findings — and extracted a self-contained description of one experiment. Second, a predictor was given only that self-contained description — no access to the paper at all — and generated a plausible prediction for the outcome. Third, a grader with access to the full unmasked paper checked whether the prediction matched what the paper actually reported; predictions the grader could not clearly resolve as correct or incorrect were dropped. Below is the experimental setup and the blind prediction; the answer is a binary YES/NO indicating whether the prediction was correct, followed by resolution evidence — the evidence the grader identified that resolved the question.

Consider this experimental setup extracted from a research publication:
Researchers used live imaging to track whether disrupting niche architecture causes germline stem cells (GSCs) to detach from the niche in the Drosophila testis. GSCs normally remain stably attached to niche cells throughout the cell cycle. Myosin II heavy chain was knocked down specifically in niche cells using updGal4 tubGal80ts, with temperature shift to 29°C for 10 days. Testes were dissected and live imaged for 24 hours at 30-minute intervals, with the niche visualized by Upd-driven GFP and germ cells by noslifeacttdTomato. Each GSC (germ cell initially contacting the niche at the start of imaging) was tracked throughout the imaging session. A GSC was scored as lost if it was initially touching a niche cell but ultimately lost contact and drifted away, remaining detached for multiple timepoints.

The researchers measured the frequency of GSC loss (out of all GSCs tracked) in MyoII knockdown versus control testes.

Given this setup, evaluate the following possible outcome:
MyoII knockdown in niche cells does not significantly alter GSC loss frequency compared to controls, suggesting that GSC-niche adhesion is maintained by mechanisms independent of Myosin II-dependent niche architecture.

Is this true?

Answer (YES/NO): NO